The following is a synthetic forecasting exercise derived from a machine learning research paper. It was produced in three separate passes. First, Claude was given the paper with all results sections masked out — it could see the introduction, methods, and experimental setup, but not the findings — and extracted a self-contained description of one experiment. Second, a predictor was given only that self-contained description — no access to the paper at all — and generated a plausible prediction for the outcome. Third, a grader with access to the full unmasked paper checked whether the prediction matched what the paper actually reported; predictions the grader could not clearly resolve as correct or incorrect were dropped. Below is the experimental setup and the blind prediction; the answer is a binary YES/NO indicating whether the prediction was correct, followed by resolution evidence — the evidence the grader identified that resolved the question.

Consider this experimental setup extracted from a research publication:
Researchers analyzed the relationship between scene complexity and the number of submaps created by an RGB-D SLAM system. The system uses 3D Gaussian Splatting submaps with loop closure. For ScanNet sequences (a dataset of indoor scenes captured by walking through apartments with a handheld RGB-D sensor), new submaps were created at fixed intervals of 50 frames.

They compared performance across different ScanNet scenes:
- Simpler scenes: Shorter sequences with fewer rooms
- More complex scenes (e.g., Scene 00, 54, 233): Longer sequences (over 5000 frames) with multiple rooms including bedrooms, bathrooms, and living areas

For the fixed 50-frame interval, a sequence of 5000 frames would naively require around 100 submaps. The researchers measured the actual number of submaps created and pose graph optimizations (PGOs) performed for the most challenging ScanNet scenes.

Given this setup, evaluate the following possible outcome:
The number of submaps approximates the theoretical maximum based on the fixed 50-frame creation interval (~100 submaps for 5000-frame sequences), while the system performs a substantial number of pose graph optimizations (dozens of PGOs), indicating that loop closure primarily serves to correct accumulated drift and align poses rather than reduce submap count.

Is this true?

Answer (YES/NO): YES